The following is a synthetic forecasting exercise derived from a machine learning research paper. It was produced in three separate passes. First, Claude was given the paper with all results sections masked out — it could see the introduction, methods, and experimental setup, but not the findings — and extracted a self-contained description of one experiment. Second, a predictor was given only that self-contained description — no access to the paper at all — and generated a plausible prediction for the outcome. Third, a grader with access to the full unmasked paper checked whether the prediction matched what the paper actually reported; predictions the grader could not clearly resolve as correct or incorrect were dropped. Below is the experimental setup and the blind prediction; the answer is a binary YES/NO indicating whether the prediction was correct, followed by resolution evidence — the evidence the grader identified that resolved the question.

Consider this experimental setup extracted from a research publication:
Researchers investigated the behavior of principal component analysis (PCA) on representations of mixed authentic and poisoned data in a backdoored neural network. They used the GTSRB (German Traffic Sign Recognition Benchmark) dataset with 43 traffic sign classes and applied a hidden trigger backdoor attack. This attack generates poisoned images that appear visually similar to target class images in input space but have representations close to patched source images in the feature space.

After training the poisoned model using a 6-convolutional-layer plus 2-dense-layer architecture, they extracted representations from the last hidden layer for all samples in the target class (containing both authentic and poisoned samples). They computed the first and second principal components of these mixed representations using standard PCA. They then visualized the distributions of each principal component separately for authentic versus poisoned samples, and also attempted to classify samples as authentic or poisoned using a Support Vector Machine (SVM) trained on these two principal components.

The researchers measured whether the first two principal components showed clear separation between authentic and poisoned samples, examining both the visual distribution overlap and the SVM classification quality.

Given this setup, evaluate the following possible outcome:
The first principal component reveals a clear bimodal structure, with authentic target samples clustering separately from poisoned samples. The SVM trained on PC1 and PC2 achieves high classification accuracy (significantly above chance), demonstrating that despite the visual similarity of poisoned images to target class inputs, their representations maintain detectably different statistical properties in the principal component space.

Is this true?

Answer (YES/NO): NO